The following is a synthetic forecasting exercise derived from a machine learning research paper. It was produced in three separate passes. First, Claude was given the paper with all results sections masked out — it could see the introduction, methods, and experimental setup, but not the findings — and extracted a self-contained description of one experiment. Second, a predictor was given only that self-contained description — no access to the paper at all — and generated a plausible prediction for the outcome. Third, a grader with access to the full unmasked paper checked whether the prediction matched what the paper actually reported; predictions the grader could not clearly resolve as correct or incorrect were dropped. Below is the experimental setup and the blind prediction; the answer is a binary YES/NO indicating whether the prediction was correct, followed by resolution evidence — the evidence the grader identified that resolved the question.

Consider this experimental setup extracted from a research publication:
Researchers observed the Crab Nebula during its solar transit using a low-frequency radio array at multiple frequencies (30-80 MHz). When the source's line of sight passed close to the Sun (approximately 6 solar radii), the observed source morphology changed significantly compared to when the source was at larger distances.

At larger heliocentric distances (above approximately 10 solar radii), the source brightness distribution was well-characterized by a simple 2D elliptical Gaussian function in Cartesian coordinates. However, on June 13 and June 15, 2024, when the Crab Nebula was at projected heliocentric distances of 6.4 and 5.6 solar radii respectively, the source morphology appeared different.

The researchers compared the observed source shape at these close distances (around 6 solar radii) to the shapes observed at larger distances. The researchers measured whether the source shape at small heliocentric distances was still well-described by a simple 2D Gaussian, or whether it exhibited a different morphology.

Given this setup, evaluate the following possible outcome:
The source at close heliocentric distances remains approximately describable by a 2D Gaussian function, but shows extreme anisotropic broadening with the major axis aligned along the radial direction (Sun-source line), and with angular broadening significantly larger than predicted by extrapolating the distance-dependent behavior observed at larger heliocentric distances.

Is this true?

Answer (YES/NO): NO